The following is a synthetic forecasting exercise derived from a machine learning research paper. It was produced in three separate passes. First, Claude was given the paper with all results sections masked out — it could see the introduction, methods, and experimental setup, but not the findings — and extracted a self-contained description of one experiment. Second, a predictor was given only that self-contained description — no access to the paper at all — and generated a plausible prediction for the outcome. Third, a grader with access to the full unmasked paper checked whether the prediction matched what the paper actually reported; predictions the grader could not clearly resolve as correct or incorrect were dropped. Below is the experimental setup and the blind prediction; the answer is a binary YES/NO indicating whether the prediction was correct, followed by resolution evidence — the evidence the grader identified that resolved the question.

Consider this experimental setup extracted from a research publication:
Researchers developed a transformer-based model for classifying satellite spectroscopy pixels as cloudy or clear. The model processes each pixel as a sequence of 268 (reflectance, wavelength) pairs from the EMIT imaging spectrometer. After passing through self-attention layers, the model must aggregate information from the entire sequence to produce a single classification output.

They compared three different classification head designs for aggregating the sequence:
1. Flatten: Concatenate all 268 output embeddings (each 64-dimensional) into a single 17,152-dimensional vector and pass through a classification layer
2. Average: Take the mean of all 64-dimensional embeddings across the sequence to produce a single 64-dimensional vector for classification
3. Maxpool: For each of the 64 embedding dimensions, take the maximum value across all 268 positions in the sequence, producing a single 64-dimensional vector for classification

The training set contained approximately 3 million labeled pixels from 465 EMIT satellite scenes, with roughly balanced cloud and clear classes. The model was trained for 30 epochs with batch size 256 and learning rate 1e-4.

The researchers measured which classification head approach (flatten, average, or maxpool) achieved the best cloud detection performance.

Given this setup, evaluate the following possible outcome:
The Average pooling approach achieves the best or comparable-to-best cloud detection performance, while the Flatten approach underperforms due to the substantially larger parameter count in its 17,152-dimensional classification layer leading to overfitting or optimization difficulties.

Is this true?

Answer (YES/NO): NO